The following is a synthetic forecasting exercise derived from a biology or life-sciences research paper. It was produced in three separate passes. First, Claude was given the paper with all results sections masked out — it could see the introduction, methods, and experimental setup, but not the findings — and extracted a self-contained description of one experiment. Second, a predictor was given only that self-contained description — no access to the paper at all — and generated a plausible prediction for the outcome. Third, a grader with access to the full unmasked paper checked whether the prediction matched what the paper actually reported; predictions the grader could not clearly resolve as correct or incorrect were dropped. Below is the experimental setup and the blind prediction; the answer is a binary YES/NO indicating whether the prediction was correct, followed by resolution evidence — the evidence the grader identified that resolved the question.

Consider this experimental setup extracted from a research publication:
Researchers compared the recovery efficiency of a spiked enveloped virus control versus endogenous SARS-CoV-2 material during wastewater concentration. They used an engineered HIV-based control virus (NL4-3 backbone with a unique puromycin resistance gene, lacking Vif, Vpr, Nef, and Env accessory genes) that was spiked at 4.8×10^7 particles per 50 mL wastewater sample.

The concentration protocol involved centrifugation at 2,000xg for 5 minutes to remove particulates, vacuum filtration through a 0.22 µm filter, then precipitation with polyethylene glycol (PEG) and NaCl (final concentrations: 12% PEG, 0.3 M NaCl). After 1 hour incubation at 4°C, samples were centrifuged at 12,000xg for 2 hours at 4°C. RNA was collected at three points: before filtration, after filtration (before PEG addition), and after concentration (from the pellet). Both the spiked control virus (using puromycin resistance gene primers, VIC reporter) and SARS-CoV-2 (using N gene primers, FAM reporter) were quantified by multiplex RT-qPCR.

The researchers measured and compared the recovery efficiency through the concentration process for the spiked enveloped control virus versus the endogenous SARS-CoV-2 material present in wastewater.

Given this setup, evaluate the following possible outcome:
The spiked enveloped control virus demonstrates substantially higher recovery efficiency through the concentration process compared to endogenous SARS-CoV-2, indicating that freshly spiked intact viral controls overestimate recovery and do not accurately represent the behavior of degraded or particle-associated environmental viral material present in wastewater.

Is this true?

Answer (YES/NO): NO